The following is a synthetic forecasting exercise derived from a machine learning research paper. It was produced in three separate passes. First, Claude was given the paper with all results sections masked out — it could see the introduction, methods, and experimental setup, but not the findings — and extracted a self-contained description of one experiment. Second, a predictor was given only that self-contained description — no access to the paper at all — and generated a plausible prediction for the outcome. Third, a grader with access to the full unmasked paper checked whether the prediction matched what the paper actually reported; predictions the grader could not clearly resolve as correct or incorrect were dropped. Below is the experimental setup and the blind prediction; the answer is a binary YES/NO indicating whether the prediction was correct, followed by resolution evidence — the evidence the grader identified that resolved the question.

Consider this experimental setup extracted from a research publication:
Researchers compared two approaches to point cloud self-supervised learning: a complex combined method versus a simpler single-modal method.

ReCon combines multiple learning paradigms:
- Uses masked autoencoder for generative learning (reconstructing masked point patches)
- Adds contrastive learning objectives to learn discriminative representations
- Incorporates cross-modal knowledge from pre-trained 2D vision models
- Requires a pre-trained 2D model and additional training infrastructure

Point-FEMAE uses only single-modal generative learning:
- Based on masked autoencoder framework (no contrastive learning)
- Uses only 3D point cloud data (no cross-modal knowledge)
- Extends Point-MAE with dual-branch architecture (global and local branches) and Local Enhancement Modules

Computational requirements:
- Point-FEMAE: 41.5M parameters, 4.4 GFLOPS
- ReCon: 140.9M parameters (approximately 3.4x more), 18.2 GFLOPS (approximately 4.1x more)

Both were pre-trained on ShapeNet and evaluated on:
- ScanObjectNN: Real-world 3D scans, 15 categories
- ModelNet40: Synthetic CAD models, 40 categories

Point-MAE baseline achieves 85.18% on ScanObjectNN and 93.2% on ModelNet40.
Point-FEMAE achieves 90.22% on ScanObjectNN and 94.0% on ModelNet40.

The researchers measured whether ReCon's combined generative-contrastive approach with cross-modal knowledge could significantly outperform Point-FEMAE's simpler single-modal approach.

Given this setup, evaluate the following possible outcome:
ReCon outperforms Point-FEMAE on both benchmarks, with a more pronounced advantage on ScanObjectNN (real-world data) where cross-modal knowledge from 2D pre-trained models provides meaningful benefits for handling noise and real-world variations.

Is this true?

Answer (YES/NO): NO